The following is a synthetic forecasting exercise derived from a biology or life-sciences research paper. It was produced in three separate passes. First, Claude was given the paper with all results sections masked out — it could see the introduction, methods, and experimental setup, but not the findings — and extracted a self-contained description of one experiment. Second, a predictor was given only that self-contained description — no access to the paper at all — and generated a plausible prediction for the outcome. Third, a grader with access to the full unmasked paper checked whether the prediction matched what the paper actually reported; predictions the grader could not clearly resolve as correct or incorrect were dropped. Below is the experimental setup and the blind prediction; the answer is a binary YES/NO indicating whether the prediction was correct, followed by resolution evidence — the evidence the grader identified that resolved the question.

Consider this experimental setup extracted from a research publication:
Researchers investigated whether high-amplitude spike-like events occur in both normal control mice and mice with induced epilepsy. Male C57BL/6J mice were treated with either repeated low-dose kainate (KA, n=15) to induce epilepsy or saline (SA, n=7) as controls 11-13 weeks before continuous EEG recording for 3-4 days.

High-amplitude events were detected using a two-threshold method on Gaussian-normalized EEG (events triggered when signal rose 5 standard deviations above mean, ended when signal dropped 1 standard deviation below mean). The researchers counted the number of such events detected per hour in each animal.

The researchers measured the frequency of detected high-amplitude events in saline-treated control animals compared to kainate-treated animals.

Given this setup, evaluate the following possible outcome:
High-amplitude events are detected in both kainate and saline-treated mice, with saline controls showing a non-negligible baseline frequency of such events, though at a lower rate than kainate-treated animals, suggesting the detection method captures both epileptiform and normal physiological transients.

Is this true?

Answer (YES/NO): YES